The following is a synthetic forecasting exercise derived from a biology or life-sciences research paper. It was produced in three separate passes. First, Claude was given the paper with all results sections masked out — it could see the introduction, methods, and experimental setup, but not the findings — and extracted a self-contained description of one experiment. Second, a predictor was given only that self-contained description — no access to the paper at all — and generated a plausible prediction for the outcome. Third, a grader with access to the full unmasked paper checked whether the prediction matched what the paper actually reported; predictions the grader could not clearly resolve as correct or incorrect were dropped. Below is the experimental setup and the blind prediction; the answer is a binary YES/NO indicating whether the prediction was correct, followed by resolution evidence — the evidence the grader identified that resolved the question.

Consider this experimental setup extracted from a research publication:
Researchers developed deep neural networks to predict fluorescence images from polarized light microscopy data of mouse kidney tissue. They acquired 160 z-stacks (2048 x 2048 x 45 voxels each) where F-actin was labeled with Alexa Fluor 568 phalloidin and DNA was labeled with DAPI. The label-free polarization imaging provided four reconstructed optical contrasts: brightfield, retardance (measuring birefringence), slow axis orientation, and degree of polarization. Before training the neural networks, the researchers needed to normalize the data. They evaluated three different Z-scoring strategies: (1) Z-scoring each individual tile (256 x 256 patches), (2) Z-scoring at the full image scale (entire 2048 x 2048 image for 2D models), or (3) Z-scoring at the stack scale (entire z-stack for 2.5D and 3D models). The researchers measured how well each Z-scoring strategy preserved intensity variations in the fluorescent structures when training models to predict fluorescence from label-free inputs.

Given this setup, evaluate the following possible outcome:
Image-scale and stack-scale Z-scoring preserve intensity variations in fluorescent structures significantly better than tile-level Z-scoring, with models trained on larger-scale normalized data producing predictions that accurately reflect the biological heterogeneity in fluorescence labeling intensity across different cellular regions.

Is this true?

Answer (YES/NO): YES